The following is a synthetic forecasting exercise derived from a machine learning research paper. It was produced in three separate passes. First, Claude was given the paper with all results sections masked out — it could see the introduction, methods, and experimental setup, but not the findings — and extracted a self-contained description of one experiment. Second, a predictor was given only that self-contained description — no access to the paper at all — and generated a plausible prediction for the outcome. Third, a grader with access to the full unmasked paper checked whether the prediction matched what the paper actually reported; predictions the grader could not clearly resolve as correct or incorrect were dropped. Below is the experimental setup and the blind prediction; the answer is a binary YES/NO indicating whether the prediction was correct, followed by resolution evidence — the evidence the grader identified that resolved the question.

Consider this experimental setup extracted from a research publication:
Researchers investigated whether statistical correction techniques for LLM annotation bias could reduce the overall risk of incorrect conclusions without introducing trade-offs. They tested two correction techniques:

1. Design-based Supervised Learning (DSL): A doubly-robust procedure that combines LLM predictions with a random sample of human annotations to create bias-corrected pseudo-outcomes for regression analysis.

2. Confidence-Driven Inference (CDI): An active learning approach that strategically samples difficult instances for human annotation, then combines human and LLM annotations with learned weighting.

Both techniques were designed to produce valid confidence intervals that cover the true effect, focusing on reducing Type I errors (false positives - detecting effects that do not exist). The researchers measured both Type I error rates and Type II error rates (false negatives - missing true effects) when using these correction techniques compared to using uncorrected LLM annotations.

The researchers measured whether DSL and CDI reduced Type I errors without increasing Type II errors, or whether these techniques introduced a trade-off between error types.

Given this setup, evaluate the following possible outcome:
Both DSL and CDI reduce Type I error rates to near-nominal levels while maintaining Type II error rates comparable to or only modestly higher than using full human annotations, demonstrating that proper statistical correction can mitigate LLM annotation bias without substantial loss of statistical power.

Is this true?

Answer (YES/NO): NO